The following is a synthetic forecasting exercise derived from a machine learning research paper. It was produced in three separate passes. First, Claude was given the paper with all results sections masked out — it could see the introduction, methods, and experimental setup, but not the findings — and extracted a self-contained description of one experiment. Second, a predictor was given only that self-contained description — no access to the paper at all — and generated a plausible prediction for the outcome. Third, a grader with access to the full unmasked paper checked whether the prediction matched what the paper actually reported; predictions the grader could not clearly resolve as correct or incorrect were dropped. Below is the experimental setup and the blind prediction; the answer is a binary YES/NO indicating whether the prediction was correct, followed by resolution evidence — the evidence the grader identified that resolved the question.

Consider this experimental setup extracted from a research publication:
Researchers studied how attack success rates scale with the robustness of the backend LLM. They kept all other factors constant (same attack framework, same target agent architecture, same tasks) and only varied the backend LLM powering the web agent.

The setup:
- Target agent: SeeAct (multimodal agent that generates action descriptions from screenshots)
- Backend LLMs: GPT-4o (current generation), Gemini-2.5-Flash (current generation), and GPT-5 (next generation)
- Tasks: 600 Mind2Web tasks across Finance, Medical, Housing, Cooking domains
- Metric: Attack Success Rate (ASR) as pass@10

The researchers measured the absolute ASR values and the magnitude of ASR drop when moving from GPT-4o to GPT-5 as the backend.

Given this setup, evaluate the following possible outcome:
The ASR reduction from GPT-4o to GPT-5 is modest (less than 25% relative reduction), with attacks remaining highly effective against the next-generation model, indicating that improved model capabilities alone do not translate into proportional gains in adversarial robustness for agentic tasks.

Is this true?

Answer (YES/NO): NO